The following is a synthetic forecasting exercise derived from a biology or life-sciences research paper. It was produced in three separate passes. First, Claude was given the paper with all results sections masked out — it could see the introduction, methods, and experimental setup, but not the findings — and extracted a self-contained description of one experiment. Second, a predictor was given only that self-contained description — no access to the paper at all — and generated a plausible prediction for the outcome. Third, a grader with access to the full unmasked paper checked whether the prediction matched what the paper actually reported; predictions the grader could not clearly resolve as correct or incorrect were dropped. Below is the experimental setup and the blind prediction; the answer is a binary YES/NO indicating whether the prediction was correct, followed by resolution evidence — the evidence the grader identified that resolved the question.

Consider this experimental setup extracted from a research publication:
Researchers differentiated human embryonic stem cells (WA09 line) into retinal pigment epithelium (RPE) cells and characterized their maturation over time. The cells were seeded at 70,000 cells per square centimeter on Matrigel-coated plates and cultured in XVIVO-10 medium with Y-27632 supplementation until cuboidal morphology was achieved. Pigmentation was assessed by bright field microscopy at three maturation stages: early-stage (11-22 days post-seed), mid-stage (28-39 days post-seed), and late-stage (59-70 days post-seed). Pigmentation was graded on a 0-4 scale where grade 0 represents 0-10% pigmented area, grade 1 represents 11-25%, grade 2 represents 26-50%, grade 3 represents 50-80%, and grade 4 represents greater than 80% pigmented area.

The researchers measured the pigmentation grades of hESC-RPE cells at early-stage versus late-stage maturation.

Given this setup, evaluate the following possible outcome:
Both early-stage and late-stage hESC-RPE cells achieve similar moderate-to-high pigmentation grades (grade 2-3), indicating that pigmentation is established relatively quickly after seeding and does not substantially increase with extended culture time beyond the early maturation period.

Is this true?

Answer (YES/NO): NO